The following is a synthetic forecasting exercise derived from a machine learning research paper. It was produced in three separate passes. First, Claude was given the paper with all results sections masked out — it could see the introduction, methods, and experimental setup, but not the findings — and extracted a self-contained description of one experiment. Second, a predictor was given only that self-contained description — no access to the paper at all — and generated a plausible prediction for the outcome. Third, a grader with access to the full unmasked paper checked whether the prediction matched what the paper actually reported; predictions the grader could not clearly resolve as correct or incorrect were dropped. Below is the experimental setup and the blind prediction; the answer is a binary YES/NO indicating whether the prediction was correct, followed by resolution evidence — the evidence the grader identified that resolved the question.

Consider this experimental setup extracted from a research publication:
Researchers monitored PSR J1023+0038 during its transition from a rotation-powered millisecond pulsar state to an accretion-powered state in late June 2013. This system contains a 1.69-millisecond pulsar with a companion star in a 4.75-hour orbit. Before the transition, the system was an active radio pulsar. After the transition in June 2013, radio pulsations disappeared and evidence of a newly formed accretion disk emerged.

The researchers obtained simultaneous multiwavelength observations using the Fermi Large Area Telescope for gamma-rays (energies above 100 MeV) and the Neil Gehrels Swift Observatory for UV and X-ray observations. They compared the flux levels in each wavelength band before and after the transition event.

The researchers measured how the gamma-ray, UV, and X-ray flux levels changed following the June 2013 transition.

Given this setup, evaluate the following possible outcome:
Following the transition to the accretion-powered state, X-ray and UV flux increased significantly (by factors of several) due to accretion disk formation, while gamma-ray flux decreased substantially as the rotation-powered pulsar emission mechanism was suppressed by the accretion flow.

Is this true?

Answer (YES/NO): NO